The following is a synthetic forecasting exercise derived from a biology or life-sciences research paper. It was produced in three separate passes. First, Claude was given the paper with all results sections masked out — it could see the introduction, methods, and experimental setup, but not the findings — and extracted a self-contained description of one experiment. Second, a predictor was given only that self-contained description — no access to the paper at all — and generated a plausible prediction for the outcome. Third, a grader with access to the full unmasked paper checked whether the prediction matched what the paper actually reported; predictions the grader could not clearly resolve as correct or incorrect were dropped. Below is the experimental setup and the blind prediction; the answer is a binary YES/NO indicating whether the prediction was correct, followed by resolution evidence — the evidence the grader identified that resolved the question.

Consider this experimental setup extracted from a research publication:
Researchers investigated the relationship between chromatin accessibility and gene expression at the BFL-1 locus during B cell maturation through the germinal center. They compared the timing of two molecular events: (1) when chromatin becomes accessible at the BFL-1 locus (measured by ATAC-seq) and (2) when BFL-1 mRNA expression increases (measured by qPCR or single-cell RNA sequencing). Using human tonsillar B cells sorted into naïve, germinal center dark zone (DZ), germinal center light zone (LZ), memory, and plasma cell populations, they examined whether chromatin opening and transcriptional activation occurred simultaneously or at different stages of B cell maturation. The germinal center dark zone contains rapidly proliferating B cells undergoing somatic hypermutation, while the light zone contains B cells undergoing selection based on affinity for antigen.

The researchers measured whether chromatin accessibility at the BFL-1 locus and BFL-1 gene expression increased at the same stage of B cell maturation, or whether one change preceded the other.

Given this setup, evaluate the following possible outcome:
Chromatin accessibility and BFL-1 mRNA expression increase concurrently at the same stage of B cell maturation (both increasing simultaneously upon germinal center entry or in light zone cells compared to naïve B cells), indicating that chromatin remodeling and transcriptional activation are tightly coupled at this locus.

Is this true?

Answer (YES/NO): NO